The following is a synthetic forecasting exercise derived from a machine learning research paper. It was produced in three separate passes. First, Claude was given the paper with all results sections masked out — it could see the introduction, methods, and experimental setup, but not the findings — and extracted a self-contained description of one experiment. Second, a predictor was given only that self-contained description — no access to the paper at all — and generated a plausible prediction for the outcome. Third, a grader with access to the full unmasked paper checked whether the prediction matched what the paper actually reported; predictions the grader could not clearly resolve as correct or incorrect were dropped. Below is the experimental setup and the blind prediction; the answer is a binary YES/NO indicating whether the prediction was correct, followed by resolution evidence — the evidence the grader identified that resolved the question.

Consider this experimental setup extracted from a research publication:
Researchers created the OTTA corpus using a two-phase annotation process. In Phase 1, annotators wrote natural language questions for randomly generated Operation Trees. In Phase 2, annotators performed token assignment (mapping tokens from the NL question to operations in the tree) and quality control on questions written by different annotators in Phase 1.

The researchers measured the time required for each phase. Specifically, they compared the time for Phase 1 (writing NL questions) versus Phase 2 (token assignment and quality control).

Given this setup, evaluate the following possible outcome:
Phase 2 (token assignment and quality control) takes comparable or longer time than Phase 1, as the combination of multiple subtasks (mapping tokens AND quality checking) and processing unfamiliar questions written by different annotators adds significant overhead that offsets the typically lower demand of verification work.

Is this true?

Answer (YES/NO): YES